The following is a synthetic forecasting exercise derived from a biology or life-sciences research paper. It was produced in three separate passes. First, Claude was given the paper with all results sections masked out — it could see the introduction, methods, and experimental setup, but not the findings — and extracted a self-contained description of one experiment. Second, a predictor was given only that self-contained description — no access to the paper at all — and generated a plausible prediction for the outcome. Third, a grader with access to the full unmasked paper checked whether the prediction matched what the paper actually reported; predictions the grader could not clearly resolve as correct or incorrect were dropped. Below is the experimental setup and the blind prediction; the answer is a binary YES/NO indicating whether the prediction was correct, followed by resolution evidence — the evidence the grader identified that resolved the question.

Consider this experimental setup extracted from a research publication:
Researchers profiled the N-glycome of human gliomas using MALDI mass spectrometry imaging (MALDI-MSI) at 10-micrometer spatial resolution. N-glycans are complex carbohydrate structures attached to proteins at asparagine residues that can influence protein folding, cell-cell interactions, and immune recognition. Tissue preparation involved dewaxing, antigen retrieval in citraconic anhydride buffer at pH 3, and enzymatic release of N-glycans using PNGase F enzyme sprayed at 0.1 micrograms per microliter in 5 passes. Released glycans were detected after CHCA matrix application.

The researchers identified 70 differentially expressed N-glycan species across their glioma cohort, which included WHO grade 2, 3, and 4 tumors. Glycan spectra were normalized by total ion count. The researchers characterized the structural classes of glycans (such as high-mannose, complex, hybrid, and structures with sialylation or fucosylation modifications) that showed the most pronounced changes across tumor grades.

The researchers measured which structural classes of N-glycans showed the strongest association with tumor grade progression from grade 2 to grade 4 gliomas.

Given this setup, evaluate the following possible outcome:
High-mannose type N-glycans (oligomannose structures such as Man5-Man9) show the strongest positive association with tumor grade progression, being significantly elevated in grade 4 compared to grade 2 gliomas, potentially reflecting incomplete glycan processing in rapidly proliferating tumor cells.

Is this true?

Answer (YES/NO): NO